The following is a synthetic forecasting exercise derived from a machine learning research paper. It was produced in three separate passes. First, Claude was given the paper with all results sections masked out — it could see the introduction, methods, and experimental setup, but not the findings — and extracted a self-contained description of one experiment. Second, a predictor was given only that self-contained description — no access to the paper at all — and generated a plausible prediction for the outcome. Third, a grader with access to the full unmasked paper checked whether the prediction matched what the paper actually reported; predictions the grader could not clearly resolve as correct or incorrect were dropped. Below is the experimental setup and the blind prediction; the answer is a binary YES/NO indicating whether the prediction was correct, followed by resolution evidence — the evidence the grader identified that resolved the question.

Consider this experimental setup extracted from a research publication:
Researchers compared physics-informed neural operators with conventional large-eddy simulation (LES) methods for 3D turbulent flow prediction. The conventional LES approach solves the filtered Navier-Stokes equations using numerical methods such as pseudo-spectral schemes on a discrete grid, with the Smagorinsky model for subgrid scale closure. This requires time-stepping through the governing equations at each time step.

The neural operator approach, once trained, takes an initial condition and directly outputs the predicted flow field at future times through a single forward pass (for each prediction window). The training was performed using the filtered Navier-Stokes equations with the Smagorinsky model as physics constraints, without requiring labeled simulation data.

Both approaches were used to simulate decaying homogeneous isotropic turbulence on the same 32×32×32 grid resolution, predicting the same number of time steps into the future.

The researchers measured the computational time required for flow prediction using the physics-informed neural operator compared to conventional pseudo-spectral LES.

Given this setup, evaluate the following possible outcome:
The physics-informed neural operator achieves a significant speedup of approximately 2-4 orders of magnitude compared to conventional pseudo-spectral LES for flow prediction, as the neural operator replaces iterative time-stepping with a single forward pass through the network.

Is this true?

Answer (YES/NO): NO